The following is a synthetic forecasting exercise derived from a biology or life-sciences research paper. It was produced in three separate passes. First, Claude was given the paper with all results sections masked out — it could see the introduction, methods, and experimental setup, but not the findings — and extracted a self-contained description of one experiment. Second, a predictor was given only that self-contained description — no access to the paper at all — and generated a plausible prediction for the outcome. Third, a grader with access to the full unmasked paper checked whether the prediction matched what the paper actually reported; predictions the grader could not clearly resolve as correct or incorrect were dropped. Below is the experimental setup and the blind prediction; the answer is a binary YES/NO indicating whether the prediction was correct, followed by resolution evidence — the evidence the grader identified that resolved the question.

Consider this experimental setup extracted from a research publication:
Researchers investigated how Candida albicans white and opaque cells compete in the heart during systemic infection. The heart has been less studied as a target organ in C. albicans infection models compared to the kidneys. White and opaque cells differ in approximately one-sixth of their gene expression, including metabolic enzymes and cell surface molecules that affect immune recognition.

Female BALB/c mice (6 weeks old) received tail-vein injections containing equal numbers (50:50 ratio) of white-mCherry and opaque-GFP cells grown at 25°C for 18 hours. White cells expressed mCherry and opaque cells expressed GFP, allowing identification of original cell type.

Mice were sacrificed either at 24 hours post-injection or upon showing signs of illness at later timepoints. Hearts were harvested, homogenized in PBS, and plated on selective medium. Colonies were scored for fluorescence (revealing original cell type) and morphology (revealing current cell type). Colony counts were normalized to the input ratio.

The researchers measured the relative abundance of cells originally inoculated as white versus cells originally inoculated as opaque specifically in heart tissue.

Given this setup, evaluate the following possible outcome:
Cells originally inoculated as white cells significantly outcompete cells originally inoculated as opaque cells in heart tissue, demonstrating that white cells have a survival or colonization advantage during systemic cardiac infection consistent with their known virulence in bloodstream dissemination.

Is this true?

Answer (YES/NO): NO